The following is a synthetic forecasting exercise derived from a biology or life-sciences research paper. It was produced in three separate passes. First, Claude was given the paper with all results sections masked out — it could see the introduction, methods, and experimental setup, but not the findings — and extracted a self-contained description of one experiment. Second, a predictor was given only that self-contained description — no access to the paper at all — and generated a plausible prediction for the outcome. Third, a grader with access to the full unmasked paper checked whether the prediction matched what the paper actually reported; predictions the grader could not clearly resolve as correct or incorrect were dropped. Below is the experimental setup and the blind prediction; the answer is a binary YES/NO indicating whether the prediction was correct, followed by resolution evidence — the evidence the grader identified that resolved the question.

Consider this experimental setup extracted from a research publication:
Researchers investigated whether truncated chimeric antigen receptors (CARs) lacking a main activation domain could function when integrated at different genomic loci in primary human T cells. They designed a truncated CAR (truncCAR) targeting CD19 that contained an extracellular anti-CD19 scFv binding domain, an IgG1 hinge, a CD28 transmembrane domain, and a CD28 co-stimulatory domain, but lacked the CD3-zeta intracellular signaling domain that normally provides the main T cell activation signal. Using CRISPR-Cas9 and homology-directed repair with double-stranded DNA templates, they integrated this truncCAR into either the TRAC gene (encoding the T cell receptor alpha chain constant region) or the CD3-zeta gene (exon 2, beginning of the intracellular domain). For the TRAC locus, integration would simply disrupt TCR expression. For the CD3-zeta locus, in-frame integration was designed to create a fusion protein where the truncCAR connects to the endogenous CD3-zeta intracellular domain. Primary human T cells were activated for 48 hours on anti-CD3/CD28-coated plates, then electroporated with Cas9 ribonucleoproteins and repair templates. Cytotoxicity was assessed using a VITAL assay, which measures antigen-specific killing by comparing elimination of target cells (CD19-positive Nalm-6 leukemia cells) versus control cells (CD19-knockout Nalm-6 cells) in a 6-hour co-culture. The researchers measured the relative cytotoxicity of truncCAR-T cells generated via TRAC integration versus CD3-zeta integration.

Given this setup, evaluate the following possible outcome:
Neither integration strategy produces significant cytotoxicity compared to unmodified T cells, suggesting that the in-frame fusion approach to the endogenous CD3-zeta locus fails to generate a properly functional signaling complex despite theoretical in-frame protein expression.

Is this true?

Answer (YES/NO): NO